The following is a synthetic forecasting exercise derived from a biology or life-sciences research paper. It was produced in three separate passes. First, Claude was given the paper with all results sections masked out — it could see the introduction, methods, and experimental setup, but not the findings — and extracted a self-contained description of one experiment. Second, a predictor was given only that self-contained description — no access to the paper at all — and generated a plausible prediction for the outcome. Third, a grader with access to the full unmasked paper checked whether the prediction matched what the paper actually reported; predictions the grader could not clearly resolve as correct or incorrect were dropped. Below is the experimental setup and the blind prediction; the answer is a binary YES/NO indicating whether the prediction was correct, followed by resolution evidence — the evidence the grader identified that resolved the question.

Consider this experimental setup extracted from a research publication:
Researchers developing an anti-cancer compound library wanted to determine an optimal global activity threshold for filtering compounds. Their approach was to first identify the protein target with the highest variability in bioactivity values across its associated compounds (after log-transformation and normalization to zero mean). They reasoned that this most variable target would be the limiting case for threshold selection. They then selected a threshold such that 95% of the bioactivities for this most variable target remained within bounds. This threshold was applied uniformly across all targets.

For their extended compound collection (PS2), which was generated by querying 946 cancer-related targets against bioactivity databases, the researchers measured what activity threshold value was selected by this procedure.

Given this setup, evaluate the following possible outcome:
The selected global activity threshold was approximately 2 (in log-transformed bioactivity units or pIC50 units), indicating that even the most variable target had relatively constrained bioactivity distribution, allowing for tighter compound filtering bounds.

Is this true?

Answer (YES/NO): NO